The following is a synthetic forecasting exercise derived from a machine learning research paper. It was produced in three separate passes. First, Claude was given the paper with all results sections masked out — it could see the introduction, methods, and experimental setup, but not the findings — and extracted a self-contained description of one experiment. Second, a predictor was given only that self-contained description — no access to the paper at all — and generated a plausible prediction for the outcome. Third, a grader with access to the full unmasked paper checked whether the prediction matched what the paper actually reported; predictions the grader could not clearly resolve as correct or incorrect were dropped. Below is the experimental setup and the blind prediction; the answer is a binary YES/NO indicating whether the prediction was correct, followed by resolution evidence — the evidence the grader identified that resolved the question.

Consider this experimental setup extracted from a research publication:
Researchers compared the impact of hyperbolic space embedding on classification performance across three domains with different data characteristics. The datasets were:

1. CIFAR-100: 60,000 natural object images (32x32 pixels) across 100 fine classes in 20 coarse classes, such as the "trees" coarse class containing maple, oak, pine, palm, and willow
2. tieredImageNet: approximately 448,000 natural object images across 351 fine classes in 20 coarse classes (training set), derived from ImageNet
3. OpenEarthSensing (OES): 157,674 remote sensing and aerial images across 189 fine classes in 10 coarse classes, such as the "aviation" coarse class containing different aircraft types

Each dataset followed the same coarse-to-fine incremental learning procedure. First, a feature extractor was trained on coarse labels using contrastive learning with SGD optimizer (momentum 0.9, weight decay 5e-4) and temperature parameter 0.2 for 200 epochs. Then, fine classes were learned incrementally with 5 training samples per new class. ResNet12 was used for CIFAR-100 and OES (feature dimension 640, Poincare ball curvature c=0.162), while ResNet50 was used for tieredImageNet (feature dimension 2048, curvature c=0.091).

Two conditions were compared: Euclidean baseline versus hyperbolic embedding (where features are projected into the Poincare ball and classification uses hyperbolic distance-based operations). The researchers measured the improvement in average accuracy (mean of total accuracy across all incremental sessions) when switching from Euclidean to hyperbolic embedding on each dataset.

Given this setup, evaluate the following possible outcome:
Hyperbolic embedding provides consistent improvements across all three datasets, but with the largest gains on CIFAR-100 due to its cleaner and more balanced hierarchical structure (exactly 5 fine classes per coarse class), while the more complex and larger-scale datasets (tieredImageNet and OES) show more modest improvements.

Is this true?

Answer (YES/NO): NO